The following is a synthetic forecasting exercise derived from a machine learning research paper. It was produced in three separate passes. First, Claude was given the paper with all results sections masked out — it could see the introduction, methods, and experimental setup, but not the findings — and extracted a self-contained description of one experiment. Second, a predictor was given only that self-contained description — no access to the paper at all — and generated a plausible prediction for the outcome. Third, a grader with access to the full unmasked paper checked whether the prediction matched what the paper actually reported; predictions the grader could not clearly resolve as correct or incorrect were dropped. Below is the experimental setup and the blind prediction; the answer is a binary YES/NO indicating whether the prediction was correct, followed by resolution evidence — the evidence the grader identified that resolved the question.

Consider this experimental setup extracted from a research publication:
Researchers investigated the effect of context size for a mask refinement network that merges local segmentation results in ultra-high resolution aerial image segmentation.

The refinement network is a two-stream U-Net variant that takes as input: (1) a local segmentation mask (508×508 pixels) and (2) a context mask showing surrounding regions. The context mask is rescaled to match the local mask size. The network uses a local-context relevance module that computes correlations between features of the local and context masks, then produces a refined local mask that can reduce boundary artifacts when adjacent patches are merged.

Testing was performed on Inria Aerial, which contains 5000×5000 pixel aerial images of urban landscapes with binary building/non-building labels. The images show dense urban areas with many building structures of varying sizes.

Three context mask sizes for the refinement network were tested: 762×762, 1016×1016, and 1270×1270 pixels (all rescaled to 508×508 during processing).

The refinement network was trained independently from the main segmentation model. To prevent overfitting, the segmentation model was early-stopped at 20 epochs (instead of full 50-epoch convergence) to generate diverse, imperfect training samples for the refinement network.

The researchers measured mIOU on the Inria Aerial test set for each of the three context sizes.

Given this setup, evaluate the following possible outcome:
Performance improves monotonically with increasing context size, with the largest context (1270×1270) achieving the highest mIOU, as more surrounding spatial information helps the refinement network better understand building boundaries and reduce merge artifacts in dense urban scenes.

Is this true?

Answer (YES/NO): NO